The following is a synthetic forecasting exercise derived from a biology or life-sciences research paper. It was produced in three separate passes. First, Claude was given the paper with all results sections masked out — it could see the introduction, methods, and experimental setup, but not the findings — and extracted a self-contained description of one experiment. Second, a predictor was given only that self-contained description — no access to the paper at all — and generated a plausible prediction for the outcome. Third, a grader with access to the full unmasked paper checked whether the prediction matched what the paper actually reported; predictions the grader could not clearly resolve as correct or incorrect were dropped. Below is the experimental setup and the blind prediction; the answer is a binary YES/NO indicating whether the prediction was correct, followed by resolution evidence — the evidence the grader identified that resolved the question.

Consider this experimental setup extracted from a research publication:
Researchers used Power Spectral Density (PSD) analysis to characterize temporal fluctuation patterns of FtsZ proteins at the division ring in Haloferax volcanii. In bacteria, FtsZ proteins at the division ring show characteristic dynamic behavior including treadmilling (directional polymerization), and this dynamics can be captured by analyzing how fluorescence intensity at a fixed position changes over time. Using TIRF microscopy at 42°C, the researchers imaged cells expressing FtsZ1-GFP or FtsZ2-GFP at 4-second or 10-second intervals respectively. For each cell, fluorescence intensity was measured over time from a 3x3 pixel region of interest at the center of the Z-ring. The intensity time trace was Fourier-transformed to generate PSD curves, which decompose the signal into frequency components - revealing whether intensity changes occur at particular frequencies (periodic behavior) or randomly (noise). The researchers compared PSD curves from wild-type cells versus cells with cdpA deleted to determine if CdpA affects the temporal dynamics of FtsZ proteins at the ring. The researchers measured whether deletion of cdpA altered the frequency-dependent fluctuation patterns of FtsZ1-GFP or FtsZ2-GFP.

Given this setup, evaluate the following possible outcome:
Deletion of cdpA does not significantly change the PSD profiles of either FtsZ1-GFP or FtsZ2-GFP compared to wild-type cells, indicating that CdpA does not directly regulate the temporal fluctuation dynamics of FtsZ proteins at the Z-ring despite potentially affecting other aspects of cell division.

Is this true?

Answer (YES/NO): NO